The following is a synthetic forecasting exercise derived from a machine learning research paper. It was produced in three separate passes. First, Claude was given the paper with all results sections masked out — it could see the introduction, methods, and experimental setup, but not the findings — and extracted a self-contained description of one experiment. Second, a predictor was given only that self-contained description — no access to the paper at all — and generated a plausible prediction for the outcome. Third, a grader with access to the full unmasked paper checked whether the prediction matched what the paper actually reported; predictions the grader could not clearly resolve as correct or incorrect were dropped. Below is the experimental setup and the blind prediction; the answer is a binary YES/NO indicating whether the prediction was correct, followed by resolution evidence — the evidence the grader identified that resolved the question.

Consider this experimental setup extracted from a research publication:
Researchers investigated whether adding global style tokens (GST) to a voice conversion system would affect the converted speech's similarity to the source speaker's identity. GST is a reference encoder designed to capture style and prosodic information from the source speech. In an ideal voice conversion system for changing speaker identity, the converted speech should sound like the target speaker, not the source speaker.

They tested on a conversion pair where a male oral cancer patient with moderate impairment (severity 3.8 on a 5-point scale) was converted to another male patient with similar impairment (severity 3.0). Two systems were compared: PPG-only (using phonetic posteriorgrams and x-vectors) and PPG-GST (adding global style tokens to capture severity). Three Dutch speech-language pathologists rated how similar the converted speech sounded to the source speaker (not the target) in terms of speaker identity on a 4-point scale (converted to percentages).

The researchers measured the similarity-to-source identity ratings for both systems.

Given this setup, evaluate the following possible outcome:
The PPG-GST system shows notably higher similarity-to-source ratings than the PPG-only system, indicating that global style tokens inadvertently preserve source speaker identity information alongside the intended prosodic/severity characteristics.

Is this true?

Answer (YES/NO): YES